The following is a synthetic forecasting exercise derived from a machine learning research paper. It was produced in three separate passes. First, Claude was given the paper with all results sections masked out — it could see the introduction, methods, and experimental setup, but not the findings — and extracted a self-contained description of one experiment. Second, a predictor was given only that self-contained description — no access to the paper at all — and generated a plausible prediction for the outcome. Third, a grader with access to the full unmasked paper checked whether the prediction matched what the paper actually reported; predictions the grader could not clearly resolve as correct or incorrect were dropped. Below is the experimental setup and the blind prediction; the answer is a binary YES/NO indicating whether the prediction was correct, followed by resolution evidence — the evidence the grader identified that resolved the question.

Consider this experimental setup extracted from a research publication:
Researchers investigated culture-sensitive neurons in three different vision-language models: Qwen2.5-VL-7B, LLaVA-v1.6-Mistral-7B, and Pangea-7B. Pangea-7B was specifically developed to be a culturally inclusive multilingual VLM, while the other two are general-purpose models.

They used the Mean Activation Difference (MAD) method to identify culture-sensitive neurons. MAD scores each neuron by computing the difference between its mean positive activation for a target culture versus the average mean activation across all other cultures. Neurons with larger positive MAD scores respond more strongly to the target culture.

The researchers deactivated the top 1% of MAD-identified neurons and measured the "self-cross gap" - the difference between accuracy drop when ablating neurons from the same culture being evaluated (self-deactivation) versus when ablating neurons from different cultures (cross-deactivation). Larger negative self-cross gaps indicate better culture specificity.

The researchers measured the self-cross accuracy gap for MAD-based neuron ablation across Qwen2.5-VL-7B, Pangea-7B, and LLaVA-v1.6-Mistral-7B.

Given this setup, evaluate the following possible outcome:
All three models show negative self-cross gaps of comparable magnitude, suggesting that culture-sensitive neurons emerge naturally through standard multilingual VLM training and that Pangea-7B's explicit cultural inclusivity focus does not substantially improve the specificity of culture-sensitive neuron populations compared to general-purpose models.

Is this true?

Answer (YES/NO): NO